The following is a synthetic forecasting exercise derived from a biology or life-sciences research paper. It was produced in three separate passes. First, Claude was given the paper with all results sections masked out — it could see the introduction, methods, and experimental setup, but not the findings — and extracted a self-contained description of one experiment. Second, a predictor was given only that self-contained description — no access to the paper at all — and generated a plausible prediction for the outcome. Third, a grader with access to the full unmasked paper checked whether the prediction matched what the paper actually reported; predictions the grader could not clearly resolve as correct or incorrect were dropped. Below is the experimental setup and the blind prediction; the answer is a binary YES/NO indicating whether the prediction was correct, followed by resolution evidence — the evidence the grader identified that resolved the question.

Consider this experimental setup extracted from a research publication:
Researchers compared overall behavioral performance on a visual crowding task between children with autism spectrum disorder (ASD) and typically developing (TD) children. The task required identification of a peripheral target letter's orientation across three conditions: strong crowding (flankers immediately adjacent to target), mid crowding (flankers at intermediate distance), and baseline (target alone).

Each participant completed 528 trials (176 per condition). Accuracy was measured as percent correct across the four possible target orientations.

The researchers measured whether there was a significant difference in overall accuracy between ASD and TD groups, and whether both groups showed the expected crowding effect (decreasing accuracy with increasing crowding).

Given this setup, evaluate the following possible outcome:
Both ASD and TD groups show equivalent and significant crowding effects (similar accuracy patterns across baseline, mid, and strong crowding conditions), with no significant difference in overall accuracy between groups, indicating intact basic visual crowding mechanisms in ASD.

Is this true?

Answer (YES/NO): YES